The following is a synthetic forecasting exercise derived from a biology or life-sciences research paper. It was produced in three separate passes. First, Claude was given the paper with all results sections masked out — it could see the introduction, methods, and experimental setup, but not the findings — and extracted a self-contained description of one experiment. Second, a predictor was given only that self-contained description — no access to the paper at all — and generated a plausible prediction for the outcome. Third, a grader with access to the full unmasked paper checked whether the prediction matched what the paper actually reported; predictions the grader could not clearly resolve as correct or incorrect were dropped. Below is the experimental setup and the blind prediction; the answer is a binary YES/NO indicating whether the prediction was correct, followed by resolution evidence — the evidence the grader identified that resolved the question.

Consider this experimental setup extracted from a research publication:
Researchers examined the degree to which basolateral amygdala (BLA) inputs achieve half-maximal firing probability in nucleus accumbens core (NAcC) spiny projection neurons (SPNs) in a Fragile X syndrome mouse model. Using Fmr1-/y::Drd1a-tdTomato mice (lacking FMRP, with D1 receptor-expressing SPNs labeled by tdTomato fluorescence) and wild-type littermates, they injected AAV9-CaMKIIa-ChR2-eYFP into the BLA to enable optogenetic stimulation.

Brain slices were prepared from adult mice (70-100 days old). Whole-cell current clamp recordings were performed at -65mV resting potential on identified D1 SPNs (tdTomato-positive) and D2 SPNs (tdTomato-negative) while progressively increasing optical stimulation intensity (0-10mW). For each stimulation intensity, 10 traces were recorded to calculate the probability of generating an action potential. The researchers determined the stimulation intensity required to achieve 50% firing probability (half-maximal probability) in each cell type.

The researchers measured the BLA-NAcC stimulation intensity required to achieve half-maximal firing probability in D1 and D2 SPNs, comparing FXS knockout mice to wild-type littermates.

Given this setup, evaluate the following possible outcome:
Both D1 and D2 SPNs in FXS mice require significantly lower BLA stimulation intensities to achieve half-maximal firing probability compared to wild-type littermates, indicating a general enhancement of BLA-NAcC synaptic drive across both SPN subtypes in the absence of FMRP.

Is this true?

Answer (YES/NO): YES